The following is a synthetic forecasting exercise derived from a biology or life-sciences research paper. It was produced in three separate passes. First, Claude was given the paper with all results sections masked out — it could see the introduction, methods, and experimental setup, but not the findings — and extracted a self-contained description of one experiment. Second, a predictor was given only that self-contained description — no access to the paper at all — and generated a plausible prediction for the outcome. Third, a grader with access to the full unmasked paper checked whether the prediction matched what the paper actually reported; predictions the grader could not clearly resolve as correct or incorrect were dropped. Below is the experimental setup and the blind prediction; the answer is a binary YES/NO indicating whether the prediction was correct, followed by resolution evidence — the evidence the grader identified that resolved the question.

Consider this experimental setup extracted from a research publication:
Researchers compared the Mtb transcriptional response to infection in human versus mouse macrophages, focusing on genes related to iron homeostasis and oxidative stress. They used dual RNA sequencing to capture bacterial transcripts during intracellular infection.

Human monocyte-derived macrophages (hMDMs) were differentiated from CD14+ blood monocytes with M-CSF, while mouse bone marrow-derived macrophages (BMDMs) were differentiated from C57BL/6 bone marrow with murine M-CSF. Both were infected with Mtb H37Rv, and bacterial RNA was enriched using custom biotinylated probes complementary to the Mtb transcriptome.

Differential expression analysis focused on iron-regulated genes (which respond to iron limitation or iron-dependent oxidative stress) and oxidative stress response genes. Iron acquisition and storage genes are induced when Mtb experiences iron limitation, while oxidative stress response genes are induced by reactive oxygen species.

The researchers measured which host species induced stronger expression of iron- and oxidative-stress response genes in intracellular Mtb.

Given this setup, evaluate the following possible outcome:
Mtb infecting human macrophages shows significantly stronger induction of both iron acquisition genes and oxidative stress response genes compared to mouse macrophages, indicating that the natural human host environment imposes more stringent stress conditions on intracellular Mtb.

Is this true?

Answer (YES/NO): NO